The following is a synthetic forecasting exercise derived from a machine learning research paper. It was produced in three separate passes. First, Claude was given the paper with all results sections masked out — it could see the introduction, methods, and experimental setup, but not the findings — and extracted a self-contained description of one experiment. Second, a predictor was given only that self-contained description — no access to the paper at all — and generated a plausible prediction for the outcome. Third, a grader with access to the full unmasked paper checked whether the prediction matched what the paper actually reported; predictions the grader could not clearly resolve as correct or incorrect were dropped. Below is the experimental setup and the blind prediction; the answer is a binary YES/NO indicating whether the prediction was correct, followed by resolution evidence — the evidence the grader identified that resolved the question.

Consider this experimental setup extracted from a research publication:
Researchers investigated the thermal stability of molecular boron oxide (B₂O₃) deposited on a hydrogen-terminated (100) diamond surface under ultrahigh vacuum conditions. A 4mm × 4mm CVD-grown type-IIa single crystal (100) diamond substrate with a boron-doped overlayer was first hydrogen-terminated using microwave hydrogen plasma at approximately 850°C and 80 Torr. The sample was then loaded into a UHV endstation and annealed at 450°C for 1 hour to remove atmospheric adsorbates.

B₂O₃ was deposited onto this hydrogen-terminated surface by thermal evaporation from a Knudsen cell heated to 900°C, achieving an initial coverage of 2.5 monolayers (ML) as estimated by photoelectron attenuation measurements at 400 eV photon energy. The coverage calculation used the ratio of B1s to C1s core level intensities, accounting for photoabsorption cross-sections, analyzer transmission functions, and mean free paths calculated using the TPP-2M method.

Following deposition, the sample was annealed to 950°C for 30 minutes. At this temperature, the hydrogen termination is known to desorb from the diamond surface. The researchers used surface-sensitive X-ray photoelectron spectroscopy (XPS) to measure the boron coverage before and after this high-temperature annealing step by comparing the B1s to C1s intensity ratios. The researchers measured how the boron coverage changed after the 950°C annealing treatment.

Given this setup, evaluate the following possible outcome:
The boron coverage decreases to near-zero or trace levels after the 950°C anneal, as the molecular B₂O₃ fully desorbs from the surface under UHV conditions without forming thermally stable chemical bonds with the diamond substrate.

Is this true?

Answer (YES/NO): NO